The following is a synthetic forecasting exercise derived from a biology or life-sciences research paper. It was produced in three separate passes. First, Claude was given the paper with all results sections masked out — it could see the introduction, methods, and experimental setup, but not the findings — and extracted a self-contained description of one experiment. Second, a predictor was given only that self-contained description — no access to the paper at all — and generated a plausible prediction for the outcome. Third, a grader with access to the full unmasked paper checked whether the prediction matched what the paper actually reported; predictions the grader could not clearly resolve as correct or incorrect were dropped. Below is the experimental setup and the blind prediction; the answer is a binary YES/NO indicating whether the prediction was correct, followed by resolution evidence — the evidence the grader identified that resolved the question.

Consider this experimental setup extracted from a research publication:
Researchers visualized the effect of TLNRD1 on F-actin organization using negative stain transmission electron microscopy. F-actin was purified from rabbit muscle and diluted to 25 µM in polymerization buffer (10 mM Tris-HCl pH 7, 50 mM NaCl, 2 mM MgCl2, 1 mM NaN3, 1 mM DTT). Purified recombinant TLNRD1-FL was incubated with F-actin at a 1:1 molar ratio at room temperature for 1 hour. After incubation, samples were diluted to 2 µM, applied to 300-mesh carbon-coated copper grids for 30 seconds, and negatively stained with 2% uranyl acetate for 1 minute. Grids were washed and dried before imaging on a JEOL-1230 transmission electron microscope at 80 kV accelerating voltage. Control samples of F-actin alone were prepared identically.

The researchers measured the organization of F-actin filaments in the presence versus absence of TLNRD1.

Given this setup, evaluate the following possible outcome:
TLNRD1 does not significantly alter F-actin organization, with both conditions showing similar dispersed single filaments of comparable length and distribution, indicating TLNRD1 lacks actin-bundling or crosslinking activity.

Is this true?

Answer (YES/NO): NO